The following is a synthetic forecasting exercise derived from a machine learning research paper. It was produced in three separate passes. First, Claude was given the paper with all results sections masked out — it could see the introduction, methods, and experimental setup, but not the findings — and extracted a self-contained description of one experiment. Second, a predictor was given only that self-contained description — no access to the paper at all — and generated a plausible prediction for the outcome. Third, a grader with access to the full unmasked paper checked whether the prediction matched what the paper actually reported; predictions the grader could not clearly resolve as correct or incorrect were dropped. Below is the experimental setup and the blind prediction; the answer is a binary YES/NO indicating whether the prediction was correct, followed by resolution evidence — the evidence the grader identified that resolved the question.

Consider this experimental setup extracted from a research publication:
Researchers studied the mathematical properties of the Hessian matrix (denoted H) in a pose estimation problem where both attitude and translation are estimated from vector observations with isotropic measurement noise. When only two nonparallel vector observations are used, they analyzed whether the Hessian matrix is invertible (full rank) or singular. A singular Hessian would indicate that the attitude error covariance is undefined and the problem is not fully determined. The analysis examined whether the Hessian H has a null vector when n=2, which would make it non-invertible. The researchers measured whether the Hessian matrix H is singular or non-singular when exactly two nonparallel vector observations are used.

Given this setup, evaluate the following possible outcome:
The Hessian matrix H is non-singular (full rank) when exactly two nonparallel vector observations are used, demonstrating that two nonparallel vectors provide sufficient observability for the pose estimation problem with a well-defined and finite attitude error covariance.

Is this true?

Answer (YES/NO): NO